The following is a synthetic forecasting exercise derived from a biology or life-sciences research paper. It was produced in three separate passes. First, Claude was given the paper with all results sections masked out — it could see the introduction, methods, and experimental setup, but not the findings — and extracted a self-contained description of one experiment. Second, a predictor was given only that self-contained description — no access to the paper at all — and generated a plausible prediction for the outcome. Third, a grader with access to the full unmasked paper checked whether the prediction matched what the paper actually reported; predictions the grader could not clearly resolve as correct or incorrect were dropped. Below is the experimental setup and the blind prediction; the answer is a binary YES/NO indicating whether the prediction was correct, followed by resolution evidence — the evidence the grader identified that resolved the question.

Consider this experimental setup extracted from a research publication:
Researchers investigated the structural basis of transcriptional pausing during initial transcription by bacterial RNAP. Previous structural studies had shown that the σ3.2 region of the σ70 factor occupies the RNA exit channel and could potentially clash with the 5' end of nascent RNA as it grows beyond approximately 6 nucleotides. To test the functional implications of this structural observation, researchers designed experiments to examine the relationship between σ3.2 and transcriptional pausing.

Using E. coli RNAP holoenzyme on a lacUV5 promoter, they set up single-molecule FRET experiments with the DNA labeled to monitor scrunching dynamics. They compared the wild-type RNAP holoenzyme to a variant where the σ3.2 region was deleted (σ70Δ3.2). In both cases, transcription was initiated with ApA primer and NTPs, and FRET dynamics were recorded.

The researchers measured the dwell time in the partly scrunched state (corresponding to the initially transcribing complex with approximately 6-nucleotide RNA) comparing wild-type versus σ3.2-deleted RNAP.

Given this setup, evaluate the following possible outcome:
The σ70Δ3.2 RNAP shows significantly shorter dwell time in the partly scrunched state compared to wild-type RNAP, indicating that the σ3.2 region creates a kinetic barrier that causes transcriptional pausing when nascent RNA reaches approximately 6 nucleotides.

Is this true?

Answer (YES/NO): YES